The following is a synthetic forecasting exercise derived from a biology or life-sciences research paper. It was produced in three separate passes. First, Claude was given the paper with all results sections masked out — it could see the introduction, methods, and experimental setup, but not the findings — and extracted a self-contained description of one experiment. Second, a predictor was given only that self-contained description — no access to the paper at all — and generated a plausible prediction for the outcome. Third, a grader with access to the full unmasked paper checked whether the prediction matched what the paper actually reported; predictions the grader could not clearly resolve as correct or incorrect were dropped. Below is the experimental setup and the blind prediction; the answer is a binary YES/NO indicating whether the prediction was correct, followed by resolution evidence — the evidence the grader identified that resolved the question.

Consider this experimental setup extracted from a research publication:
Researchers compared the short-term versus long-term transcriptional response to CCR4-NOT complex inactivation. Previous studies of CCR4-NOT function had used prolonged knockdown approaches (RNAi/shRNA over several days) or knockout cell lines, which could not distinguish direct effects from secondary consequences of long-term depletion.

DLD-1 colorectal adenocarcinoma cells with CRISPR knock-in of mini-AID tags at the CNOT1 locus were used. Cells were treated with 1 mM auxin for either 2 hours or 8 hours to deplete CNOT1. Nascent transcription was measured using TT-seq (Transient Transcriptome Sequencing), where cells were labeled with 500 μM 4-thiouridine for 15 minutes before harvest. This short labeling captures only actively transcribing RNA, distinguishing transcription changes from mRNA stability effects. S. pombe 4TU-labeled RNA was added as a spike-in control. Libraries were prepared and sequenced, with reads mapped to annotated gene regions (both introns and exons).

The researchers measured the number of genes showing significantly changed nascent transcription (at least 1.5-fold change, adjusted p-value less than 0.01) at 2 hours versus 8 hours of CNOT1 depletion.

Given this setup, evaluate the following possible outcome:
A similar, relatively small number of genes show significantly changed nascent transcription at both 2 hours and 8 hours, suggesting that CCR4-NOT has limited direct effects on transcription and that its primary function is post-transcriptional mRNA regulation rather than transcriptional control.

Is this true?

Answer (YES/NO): NO